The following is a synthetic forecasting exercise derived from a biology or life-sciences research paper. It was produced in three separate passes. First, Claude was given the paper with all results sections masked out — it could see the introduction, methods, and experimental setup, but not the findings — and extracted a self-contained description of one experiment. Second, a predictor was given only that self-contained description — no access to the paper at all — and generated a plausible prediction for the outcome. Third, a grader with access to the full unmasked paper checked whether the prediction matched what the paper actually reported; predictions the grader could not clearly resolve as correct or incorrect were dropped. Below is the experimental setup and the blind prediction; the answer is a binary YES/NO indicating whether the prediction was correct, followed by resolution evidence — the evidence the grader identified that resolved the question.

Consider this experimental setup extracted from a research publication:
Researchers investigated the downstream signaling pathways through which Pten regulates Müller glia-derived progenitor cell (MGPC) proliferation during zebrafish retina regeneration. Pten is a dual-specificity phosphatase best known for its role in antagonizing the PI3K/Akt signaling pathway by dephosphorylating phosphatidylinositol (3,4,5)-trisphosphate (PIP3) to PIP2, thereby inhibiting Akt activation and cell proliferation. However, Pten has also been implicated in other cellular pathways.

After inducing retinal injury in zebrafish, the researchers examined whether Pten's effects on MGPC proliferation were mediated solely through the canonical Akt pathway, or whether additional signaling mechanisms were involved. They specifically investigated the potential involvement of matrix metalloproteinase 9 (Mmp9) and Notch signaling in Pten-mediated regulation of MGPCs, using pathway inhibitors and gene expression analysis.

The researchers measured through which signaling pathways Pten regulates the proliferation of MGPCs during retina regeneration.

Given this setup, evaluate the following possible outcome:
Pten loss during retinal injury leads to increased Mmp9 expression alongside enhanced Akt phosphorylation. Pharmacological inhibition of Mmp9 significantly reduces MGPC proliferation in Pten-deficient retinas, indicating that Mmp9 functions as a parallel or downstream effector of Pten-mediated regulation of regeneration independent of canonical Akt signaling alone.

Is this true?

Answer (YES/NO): YES